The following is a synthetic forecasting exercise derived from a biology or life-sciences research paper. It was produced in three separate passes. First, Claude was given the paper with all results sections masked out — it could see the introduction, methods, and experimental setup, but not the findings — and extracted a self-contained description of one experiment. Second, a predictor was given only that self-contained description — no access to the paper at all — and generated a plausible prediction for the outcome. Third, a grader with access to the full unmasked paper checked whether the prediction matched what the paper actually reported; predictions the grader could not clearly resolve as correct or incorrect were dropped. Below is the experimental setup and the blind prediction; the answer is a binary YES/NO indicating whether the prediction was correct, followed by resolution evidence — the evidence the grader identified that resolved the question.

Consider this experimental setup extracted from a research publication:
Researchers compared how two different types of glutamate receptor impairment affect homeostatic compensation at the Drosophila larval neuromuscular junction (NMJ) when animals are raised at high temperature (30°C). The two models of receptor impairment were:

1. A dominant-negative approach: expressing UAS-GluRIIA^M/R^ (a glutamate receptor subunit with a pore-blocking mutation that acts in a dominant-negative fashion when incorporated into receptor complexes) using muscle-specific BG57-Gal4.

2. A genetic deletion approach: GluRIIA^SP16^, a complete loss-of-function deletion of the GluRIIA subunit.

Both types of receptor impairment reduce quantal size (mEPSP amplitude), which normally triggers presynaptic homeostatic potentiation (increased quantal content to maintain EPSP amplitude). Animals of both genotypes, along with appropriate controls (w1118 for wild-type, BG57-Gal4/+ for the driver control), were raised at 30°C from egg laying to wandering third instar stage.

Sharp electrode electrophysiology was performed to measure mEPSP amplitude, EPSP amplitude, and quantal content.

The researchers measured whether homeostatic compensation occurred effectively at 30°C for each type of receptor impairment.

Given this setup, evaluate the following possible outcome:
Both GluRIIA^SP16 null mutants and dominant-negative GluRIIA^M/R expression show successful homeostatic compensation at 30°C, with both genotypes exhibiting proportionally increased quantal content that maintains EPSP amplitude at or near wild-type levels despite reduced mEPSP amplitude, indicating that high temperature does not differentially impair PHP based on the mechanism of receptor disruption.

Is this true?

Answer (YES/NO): NO